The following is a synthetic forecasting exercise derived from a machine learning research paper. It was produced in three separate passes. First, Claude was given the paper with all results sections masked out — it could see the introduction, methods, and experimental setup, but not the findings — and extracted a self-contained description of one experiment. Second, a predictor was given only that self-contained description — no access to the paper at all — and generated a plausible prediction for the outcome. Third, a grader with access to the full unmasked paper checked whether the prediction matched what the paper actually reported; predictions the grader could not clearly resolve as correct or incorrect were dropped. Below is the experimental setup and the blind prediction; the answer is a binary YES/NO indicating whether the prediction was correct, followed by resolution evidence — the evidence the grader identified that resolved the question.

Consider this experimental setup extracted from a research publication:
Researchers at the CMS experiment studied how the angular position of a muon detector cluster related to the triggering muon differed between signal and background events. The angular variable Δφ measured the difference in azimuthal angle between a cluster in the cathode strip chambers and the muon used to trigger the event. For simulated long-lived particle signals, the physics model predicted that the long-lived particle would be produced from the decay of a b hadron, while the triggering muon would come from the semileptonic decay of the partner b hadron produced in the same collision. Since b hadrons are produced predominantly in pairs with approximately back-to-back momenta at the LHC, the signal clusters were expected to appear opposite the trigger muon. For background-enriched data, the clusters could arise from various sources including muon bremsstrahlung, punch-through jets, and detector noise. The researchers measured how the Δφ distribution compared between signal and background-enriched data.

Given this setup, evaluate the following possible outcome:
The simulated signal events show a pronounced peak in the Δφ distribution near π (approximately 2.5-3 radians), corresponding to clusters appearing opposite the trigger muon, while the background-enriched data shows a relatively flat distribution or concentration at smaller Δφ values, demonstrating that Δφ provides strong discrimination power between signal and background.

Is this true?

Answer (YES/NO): YES